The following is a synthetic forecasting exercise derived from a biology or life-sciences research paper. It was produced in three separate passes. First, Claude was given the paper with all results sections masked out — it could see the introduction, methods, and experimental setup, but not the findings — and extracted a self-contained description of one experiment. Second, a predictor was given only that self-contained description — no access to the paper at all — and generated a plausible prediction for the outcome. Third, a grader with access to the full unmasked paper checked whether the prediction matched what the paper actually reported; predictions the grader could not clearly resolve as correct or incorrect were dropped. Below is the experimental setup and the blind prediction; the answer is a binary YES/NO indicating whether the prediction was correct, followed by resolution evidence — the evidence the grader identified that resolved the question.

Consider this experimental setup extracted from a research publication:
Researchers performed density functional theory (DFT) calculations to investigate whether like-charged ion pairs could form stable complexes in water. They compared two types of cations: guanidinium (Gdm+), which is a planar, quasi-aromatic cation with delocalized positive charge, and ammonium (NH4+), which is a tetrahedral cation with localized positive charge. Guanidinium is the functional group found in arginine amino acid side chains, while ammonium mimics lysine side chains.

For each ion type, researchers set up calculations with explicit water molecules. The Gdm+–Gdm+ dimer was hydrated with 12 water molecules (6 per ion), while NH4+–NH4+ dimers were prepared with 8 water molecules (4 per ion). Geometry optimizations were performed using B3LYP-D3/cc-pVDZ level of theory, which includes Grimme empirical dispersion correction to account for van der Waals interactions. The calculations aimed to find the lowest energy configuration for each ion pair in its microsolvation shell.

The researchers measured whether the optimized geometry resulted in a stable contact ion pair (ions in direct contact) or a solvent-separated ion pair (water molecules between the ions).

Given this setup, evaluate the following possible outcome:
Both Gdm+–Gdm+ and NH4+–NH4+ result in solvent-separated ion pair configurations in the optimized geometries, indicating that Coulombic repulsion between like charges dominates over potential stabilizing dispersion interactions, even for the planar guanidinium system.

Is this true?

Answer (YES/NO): NO